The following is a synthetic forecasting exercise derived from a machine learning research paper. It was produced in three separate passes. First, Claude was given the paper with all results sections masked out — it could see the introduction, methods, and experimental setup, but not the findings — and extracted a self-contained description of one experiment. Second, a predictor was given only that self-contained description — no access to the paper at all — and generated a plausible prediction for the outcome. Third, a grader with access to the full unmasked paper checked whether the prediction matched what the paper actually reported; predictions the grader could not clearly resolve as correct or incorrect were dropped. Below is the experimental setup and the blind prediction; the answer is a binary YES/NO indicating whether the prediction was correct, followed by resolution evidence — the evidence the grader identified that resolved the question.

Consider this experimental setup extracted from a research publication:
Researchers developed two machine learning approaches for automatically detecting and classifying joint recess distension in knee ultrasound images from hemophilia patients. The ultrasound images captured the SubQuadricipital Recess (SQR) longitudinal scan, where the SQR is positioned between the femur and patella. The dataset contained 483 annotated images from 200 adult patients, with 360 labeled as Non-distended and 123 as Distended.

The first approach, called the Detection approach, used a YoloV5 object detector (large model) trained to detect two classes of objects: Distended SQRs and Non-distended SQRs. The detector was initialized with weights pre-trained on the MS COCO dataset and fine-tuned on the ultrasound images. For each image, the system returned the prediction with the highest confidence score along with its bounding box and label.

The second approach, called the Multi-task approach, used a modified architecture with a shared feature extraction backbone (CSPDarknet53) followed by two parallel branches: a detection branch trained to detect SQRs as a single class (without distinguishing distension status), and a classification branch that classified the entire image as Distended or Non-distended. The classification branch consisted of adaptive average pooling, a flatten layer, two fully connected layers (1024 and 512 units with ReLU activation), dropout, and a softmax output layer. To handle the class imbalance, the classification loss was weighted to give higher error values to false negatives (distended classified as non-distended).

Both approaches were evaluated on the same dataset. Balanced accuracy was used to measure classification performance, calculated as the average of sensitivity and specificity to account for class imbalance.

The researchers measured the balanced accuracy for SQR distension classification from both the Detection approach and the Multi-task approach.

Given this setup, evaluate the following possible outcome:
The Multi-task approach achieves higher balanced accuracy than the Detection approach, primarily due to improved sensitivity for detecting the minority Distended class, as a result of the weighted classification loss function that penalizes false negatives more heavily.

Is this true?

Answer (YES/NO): YES